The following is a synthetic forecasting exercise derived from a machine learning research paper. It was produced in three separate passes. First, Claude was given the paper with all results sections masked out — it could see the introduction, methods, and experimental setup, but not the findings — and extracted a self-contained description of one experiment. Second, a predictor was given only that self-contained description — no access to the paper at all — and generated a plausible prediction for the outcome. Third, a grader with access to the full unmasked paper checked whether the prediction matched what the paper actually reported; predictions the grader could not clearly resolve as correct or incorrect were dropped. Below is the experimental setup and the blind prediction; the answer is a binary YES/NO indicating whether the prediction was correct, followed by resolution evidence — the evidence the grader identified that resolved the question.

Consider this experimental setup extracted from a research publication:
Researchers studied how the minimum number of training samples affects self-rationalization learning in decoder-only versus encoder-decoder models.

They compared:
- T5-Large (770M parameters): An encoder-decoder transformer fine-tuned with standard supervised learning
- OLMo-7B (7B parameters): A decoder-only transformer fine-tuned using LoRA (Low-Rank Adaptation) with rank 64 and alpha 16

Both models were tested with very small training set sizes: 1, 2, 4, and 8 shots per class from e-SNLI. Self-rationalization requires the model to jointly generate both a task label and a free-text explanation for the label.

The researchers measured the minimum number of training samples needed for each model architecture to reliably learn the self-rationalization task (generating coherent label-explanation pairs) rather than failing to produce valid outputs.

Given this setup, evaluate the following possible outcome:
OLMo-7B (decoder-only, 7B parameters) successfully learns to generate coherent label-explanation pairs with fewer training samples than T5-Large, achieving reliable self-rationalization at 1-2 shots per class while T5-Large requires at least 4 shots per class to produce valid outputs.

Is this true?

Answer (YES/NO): NO